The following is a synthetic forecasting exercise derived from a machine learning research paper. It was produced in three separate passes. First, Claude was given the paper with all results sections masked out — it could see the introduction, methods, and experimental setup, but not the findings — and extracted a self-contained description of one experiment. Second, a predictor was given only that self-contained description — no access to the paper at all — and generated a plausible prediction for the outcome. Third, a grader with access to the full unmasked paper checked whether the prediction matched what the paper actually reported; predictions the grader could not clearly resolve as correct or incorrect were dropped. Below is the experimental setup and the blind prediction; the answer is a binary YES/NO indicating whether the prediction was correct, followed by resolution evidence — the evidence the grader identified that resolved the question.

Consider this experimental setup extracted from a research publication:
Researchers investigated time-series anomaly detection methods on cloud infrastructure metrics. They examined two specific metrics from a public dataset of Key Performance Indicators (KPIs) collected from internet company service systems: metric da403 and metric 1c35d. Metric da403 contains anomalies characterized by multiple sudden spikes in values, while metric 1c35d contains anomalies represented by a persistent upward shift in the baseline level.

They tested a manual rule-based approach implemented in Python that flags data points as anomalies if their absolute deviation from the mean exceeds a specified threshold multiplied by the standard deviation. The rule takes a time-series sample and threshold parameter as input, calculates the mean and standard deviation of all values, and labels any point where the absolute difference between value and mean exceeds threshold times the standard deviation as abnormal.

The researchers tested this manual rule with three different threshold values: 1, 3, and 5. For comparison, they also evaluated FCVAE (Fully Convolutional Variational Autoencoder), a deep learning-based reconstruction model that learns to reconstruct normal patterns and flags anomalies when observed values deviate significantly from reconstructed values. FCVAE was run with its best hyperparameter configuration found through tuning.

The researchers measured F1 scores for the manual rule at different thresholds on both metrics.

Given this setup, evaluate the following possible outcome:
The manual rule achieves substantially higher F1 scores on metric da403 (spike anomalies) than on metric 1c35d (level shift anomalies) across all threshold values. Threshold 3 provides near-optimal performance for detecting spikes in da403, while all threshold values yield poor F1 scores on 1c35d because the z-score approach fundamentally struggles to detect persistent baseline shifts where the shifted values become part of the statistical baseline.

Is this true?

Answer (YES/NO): YES